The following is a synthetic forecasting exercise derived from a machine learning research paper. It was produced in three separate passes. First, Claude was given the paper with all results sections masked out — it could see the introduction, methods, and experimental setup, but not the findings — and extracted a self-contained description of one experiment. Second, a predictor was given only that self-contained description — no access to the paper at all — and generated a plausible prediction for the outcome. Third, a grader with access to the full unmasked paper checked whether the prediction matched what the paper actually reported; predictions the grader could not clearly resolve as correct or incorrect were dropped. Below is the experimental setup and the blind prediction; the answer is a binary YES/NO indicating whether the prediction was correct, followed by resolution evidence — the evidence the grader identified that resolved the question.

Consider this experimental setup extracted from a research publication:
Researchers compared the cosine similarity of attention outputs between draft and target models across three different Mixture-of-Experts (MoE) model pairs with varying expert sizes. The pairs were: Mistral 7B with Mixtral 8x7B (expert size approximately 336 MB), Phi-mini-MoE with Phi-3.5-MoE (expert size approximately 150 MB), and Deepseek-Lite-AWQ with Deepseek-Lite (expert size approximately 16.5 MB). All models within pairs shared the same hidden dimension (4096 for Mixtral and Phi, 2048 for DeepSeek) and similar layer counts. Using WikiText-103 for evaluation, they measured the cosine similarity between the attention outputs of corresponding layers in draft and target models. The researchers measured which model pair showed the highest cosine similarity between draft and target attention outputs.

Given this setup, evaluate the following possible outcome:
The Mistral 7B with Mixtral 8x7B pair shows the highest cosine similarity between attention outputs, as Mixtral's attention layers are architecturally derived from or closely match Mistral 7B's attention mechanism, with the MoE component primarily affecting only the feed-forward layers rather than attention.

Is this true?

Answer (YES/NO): NO